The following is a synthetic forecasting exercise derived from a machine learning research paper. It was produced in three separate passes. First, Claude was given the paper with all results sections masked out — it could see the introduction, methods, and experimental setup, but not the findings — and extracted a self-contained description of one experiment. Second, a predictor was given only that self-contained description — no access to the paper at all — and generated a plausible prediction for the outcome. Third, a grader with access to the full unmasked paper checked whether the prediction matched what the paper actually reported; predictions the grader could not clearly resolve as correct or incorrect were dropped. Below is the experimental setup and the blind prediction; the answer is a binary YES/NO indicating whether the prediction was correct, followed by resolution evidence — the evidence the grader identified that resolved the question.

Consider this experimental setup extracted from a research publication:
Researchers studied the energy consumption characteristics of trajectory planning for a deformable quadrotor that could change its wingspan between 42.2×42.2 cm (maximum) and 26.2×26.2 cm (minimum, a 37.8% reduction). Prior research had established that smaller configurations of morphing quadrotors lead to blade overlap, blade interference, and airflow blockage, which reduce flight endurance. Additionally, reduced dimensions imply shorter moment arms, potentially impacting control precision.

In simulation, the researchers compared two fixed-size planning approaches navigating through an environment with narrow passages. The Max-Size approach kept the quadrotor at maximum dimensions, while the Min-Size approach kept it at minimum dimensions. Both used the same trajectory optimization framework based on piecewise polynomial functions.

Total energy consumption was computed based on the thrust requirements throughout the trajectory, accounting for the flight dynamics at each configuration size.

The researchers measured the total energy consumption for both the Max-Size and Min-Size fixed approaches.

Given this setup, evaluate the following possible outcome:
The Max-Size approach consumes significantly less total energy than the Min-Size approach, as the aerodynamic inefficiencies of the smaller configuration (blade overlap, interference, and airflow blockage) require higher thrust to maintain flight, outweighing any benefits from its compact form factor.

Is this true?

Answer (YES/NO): NO